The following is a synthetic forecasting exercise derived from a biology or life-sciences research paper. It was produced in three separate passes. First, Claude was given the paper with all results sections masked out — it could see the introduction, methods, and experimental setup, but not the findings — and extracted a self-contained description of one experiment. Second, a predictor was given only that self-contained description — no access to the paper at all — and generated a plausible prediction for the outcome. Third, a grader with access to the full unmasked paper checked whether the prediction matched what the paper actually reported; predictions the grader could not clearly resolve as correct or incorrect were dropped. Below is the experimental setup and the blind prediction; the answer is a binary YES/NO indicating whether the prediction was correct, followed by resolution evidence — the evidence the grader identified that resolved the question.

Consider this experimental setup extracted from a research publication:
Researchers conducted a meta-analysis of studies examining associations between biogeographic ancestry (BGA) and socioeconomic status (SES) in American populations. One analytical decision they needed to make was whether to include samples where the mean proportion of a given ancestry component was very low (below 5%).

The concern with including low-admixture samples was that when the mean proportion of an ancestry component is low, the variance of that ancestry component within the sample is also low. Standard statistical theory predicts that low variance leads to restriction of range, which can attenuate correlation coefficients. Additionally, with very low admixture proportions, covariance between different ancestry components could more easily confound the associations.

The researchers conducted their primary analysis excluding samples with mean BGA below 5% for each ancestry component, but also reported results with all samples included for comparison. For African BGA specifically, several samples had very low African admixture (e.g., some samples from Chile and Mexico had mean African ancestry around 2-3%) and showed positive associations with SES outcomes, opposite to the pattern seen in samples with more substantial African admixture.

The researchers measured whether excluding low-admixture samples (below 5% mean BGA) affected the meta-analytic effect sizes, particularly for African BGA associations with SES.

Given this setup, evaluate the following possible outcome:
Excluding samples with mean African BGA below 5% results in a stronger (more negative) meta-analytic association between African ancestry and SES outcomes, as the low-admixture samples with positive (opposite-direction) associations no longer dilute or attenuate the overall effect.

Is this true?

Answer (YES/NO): YES